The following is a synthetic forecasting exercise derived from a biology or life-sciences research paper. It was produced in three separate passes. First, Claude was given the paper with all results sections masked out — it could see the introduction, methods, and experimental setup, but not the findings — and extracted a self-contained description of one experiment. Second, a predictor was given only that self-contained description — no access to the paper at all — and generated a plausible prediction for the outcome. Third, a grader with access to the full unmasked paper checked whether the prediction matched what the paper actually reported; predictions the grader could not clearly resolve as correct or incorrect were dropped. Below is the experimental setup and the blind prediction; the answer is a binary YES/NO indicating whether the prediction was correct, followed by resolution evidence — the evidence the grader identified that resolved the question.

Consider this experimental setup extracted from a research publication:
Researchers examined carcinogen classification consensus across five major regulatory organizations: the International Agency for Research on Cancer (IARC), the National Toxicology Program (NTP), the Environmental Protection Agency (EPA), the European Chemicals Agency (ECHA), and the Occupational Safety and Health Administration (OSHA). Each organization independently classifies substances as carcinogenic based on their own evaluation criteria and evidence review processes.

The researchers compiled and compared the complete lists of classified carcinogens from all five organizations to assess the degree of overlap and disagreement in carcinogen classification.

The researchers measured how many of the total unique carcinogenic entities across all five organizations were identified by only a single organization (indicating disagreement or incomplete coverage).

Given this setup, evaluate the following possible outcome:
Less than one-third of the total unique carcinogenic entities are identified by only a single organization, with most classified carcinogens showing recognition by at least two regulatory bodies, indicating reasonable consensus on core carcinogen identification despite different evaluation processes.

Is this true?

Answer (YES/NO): NO